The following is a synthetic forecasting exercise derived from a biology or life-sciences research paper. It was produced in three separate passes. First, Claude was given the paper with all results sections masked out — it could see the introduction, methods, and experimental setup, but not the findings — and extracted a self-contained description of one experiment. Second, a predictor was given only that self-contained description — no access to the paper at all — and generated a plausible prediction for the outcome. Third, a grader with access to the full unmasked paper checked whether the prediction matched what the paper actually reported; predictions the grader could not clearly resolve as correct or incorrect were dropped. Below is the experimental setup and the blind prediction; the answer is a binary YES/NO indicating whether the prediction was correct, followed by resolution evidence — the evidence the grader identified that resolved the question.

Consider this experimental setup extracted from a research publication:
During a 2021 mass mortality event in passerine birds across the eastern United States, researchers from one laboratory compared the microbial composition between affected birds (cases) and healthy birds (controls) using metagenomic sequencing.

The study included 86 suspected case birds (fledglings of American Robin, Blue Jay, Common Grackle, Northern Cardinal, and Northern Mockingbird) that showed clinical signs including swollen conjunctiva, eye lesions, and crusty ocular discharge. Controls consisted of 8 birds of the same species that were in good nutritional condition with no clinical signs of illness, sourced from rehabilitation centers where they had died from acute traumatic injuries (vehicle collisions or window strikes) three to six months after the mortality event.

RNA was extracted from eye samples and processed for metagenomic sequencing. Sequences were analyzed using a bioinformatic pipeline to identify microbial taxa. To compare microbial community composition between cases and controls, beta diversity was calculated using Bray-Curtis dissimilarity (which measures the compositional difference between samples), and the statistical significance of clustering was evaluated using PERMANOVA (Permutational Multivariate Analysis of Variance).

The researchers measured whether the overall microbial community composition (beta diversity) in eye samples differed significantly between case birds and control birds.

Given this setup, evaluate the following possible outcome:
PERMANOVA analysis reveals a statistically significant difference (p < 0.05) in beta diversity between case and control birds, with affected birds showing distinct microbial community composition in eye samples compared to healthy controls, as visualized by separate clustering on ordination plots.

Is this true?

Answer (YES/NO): YES